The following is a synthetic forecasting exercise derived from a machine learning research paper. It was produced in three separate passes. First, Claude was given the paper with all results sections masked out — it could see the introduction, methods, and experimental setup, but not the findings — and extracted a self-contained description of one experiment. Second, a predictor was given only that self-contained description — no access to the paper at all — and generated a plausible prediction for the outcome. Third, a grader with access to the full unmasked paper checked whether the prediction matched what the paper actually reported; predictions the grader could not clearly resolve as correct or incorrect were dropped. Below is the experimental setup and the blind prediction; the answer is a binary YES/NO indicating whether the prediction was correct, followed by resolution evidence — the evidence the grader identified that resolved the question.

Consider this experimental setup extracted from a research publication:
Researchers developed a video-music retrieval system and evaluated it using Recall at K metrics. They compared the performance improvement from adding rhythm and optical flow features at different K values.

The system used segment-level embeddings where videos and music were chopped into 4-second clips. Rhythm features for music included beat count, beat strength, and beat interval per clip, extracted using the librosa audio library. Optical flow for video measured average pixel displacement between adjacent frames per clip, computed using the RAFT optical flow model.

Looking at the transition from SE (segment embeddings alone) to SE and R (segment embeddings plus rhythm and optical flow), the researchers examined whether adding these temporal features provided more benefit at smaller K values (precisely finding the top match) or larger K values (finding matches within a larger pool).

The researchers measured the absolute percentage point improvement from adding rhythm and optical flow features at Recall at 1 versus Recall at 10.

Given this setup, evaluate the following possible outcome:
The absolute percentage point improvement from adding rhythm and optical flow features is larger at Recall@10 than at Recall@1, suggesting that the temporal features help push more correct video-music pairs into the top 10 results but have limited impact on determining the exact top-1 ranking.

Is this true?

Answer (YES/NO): NO